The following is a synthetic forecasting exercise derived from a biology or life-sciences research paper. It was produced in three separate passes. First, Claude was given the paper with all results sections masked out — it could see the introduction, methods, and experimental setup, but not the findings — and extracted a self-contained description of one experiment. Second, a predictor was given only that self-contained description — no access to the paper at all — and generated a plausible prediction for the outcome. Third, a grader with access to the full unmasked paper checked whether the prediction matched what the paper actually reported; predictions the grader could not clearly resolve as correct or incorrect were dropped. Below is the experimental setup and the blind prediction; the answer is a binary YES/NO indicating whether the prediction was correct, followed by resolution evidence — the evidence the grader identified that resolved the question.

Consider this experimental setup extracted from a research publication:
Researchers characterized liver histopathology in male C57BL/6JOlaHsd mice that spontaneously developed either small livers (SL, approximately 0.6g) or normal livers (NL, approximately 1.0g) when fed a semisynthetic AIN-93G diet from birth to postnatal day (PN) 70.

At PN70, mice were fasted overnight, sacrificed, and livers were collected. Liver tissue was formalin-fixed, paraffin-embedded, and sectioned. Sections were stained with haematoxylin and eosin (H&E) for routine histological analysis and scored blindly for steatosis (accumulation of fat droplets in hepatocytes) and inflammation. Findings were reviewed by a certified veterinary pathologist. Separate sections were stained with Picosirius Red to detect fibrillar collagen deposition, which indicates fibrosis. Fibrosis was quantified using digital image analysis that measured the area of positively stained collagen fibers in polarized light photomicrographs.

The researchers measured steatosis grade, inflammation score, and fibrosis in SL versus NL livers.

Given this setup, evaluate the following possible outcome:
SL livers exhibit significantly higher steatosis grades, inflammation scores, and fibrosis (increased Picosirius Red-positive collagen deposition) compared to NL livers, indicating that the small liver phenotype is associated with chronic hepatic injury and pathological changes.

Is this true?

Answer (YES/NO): YES